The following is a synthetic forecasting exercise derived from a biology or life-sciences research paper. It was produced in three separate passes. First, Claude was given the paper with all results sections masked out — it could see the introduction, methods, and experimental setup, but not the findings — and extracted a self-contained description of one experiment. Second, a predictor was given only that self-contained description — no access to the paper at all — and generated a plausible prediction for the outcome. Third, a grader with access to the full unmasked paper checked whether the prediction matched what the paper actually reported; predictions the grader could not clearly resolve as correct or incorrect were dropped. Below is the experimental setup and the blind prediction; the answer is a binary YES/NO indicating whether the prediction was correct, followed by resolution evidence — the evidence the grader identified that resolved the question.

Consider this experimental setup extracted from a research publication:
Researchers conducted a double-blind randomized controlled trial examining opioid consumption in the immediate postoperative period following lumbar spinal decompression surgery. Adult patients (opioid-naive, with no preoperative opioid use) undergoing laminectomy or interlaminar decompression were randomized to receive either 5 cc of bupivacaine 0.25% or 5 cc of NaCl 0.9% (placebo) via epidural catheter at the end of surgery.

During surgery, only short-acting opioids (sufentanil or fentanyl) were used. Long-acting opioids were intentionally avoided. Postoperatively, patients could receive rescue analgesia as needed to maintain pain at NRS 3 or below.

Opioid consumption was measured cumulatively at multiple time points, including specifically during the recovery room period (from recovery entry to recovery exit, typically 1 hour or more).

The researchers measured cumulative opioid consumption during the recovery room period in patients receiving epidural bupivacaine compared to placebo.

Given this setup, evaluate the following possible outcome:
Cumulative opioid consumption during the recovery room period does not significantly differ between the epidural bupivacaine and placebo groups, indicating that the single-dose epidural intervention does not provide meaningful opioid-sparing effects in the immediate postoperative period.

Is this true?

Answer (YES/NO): YES